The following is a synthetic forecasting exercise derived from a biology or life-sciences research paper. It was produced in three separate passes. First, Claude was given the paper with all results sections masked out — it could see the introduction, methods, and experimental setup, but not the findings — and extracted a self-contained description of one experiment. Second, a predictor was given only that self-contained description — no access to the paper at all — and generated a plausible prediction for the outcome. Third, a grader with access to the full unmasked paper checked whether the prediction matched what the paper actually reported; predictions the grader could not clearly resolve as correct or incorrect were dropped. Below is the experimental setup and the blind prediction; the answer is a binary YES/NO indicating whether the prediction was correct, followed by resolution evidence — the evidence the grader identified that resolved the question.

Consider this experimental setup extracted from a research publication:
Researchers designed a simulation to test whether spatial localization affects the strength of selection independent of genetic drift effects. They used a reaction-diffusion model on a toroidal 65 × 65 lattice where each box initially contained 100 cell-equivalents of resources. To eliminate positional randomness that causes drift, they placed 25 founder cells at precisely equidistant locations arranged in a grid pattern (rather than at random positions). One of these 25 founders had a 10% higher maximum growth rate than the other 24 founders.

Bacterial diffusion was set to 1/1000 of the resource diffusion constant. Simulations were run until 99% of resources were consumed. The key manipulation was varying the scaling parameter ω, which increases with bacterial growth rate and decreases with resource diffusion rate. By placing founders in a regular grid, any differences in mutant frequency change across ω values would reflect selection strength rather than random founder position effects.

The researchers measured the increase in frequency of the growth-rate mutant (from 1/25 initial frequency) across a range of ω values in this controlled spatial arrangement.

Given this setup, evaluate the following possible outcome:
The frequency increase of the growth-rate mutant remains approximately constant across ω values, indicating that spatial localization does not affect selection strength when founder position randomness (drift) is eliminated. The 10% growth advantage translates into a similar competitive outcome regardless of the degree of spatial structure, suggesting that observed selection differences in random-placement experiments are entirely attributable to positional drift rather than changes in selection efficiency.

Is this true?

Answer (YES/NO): NO